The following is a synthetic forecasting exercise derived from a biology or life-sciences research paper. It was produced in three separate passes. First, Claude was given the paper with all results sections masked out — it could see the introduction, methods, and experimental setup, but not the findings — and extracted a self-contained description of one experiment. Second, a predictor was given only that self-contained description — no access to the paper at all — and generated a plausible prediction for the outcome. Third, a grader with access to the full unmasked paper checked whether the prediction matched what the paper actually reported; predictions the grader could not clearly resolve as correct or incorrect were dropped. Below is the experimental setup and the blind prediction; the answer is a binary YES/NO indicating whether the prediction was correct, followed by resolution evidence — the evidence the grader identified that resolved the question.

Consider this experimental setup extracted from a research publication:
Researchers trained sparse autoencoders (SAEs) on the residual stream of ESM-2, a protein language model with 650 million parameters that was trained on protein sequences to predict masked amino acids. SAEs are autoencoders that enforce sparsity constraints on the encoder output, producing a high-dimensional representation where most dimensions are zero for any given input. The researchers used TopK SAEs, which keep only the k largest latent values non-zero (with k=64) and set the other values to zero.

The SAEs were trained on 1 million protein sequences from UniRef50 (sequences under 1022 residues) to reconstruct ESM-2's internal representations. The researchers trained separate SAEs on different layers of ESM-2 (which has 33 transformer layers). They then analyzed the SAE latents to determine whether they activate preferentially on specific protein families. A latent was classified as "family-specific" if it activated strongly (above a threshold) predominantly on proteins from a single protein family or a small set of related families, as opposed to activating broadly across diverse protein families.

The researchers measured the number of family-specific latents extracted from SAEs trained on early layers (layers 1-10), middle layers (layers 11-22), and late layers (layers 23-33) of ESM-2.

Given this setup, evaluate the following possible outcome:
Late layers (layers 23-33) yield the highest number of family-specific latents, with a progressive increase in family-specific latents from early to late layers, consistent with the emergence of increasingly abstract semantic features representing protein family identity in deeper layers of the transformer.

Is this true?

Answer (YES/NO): NO